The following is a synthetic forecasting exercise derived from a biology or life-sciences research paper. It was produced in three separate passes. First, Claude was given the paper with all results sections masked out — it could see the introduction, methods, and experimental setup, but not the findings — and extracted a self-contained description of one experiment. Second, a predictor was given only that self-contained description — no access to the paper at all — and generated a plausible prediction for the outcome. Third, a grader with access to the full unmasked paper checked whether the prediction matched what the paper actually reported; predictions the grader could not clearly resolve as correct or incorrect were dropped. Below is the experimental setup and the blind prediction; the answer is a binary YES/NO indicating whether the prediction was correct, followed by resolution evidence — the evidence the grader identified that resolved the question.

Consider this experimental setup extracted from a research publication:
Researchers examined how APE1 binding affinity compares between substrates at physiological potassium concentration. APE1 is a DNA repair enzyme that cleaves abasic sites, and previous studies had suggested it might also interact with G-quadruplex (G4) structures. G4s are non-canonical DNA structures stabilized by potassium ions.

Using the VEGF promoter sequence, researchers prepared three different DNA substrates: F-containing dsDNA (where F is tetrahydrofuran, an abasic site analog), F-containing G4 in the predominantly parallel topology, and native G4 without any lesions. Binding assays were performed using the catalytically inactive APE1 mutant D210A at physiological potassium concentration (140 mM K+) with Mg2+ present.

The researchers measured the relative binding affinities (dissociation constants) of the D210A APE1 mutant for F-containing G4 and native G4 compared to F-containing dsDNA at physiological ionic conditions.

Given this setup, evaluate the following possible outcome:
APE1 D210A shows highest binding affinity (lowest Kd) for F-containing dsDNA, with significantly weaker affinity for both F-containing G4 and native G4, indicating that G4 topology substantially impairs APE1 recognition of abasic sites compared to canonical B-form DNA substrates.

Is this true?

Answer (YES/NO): NO